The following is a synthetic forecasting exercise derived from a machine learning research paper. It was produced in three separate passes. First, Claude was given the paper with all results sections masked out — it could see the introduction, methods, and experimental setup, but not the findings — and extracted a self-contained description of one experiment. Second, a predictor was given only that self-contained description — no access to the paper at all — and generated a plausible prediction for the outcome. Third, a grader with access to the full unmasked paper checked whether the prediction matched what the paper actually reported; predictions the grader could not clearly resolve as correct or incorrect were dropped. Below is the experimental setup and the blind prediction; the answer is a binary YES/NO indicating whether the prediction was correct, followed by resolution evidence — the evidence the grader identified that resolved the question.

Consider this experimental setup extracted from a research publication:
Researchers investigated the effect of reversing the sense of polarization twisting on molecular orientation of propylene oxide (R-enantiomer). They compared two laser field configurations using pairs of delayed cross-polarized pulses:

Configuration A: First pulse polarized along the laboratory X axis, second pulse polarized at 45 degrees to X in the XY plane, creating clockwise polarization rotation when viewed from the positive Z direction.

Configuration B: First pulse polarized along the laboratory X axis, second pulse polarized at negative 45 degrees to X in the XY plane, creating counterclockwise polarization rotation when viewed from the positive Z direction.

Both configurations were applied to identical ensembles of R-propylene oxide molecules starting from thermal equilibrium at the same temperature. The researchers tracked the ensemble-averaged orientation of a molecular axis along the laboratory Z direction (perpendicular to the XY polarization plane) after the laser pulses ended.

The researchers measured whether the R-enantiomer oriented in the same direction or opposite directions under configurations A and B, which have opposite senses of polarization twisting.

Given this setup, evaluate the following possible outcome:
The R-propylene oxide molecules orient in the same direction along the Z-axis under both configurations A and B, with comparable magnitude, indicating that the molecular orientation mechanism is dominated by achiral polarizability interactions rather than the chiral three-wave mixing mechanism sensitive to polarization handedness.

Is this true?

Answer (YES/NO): NO